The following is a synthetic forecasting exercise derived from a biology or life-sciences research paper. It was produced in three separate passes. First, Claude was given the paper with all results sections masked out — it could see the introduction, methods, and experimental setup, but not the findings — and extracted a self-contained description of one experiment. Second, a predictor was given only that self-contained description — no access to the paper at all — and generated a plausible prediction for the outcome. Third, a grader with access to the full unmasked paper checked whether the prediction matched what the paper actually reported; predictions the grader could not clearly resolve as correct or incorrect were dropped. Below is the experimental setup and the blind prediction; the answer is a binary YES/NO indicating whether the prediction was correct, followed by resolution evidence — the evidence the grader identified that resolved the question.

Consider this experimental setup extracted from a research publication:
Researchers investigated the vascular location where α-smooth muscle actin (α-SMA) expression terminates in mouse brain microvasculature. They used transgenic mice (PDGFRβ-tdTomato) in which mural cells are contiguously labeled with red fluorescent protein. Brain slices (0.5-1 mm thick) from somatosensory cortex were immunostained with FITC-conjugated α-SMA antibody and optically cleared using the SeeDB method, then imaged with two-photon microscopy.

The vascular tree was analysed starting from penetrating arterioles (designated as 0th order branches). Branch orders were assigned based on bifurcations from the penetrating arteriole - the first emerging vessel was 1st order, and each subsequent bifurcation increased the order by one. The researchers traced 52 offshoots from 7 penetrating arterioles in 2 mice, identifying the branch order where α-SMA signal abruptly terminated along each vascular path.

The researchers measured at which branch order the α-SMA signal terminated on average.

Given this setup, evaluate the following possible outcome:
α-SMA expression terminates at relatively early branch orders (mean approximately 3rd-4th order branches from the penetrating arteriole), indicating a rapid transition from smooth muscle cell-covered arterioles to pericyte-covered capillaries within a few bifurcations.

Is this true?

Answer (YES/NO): NO